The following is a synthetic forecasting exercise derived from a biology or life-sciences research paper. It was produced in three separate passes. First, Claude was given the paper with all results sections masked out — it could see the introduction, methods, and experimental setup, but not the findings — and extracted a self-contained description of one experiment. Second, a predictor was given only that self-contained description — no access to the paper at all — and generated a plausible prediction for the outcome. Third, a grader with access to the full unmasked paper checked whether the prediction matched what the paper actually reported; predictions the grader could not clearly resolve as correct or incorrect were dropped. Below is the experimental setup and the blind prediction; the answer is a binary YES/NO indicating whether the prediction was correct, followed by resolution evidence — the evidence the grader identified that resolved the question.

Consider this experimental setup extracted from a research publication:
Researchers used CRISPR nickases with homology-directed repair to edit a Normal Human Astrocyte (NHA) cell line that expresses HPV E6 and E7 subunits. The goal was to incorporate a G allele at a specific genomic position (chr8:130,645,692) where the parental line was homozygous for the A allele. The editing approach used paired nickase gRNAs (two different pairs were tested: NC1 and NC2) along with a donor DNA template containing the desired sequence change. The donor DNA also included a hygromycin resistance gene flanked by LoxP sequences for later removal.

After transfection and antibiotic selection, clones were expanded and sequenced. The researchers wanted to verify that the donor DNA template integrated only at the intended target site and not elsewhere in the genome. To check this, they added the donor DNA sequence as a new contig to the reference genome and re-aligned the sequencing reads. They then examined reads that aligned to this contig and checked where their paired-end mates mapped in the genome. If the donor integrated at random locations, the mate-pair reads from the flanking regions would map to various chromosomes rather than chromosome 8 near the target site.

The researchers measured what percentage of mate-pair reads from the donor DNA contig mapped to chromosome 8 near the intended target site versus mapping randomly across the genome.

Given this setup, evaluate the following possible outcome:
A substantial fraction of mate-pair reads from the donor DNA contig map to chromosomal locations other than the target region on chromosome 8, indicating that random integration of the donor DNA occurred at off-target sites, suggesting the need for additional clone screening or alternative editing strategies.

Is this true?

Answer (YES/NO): NO